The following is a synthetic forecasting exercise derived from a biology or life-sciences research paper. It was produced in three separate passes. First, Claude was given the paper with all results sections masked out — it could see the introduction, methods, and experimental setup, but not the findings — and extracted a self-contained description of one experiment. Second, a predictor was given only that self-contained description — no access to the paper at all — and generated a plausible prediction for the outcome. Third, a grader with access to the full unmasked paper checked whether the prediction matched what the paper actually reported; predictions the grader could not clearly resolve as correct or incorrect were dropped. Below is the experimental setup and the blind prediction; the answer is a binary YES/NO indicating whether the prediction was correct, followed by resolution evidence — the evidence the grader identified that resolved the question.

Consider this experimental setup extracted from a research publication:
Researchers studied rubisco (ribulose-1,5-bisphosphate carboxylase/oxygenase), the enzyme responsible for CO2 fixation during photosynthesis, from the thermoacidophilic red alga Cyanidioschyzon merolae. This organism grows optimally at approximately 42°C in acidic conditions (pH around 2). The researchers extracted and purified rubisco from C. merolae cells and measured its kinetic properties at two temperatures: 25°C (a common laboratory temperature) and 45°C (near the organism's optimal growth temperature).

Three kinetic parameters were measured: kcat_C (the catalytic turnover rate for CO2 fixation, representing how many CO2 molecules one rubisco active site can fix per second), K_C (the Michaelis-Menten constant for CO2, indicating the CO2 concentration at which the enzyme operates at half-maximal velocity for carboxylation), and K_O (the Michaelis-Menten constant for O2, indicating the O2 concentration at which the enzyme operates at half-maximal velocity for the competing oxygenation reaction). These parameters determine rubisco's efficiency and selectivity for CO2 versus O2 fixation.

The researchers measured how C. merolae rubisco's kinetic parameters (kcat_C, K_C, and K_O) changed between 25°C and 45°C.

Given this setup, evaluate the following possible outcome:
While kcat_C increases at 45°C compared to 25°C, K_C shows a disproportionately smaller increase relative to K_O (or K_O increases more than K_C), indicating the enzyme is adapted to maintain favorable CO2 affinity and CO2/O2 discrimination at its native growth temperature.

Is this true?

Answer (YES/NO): NO